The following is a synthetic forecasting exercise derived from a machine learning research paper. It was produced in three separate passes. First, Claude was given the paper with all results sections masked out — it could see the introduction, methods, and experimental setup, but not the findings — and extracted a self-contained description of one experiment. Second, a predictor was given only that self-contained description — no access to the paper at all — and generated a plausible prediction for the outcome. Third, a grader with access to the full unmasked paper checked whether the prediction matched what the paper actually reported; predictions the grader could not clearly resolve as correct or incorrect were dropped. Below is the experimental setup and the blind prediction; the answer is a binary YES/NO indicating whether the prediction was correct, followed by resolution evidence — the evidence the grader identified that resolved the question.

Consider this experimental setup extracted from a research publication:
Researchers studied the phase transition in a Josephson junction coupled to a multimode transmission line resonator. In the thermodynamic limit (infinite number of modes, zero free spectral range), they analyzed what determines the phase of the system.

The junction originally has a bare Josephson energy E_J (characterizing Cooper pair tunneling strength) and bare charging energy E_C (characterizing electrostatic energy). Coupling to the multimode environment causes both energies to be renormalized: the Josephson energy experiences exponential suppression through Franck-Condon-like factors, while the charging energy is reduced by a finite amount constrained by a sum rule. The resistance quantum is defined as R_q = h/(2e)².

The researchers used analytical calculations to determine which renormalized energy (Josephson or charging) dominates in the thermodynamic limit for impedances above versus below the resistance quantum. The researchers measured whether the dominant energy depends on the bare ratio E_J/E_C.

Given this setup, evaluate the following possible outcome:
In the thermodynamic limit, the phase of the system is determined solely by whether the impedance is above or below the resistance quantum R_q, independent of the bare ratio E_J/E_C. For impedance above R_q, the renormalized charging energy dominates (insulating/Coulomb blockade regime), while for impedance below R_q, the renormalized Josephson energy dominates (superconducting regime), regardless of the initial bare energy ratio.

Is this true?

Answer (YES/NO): YES